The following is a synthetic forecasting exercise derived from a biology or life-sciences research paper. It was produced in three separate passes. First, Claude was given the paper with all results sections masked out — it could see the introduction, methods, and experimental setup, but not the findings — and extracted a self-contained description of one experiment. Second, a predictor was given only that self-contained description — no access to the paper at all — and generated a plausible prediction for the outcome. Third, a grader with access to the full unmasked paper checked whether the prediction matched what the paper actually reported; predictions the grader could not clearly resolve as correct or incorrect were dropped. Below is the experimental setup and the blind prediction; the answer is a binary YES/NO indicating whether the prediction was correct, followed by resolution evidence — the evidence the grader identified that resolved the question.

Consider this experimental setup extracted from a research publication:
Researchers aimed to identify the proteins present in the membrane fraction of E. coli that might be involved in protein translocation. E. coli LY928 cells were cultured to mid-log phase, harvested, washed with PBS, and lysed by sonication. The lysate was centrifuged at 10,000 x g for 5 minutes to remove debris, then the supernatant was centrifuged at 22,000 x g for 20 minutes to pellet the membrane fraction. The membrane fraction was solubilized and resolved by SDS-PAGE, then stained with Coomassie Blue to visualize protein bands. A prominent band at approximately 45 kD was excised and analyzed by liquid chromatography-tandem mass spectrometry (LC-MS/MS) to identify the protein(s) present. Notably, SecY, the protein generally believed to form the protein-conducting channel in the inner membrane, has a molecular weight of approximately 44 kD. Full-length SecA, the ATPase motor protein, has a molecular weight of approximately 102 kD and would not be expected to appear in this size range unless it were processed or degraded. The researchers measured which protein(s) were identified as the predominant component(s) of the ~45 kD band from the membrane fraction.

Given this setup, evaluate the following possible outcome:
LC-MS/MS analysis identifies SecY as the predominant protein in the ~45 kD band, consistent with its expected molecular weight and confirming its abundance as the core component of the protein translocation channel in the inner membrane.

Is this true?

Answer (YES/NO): NO